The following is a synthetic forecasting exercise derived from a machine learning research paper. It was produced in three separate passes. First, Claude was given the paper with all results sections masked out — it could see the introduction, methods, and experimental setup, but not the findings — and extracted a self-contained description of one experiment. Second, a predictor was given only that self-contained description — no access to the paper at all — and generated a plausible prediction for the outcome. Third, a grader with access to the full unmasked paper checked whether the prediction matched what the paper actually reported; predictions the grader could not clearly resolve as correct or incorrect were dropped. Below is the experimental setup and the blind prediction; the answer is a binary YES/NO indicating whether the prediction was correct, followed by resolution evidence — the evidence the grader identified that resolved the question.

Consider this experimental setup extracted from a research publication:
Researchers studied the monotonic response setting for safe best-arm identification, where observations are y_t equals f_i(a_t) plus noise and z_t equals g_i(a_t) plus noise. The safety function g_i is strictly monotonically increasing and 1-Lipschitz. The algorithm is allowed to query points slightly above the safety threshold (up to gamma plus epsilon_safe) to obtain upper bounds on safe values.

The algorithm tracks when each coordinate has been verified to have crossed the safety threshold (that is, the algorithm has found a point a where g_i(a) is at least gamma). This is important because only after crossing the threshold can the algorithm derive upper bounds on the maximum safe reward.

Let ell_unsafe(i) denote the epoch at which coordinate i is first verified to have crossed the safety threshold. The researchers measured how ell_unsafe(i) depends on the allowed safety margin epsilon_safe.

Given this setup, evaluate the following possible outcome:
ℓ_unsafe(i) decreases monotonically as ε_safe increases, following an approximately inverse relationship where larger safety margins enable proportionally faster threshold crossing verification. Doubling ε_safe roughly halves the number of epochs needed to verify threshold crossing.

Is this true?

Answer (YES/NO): NO